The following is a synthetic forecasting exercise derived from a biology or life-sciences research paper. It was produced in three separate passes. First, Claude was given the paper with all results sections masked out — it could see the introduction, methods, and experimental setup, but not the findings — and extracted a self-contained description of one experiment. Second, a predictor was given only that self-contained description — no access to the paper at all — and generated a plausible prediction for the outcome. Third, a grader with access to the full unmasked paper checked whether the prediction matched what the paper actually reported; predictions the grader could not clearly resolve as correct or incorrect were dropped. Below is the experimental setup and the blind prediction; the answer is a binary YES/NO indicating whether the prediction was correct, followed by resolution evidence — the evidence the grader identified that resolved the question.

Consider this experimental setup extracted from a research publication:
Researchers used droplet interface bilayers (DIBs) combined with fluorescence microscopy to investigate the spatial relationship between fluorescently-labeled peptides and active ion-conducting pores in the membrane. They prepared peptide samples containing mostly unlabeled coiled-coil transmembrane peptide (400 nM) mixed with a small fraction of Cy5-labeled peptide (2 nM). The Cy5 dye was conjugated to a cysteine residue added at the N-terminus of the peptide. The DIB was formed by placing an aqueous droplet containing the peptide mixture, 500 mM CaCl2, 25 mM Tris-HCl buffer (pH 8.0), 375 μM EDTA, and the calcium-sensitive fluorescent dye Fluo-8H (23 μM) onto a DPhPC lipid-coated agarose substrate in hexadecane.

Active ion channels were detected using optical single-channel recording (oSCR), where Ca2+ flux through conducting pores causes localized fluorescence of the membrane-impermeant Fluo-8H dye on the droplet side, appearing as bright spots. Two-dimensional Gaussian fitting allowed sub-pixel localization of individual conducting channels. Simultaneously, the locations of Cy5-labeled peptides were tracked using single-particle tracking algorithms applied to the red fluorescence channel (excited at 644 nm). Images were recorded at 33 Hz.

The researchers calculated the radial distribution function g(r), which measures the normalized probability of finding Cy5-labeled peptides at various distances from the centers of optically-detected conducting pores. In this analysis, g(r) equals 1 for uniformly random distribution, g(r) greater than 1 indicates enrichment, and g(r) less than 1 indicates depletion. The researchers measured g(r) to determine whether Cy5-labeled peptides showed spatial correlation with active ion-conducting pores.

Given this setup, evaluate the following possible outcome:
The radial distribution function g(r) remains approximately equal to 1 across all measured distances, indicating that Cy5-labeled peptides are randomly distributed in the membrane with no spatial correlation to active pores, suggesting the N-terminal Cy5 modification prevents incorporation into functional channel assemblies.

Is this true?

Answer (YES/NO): NO